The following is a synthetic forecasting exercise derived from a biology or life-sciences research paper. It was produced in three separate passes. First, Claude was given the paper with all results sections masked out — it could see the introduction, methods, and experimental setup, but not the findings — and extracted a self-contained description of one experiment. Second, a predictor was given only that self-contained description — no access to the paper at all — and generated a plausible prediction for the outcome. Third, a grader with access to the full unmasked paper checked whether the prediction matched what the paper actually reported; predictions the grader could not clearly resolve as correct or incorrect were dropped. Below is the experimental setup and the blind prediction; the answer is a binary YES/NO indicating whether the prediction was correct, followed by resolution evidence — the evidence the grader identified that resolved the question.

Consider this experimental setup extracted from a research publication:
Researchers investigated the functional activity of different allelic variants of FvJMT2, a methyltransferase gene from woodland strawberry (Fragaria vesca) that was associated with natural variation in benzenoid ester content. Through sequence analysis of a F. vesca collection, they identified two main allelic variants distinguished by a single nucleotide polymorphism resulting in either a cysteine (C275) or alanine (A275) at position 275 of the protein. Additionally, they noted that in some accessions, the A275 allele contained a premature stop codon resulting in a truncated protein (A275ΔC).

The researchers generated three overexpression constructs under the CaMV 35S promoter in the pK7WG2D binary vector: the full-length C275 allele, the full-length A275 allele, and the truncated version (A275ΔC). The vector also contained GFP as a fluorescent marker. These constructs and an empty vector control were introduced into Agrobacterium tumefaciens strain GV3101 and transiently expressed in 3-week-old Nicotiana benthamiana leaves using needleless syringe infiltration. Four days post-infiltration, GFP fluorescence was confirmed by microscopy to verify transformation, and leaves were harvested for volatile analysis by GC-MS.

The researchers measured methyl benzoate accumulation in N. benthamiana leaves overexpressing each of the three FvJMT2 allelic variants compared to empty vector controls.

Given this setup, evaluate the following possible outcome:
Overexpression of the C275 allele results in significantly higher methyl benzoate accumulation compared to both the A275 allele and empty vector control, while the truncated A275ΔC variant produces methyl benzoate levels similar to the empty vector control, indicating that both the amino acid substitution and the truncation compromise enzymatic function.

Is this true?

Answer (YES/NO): NO